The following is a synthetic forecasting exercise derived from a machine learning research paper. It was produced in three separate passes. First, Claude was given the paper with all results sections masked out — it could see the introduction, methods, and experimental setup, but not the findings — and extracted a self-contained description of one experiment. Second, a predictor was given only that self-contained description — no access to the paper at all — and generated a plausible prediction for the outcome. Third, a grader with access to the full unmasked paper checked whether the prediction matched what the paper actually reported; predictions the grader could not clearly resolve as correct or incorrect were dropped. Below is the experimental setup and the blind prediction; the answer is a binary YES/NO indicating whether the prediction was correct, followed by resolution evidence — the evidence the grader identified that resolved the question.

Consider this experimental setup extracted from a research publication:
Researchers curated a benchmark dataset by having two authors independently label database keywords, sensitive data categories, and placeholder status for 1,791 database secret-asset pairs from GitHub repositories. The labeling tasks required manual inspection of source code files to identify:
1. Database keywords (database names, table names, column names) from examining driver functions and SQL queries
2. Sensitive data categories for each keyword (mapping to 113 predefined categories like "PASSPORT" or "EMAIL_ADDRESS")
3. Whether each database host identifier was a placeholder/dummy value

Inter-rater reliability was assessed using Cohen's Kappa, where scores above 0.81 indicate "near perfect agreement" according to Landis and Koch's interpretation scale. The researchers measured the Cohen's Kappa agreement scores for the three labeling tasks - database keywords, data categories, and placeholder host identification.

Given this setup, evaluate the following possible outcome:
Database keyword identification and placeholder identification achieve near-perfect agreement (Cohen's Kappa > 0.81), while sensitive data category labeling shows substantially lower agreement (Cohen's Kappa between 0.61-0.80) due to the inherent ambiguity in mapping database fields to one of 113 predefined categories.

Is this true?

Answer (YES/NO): NO